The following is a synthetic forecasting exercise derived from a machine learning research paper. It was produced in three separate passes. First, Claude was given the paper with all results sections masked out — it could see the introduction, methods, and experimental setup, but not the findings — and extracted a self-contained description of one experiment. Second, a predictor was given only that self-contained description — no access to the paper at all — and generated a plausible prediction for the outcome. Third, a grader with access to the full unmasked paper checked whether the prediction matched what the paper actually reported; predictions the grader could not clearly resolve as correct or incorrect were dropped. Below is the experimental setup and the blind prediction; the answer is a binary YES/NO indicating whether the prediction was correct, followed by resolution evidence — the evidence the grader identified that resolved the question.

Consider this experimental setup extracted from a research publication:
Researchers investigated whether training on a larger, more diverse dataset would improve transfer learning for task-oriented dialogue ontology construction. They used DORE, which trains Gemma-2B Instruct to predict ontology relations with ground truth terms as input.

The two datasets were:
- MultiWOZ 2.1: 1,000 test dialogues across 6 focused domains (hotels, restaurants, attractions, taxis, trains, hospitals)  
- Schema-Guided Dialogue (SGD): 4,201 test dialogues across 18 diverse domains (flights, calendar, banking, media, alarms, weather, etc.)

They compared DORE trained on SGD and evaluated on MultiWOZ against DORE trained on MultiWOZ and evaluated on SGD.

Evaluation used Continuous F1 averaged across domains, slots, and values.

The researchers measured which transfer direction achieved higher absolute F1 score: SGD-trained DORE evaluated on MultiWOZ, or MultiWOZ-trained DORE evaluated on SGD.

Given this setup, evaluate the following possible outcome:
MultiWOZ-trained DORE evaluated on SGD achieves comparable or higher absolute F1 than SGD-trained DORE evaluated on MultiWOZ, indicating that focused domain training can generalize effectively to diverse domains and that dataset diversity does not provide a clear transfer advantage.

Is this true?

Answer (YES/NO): YES